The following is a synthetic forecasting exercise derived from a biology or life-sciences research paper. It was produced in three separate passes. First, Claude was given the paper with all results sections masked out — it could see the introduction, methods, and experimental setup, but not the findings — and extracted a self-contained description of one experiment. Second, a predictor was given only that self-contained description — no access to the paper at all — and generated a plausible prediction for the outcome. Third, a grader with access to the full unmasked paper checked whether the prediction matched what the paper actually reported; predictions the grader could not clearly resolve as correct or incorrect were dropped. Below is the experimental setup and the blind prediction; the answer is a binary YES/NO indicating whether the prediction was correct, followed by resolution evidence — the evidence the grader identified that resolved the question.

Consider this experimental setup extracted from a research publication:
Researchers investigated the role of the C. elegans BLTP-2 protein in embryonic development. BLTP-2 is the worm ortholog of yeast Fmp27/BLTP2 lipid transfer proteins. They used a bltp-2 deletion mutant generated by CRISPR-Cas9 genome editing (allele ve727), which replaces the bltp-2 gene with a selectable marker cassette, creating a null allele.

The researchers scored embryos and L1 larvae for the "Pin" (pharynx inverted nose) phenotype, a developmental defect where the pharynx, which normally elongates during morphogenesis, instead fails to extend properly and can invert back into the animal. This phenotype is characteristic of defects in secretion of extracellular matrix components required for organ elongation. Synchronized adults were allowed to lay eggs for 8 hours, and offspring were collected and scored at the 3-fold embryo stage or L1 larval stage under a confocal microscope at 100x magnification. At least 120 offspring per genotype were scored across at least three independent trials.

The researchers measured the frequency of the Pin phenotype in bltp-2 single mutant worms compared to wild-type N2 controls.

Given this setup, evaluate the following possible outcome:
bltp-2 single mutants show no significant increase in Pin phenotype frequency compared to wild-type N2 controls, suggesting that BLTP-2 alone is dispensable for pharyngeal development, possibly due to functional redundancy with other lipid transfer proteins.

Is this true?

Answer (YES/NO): NO